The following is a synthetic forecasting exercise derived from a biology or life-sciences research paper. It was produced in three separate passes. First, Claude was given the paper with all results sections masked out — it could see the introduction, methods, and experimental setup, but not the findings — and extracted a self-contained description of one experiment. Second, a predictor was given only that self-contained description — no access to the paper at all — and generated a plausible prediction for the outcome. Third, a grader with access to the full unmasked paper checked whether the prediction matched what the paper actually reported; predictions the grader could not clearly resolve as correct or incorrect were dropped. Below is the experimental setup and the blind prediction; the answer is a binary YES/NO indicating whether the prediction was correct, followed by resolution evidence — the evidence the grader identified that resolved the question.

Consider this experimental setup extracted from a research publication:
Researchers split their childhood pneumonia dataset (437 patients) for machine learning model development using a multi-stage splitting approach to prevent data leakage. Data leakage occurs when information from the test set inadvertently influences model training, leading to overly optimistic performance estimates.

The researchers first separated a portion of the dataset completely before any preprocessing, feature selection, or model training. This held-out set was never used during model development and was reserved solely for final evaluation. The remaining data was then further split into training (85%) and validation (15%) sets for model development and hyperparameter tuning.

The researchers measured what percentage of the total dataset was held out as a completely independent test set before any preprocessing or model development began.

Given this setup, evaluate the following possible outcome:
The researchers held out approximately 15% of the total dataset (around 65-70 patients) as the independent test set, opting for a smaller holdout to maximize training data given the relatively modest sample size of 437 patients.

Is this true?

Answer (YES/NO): NO